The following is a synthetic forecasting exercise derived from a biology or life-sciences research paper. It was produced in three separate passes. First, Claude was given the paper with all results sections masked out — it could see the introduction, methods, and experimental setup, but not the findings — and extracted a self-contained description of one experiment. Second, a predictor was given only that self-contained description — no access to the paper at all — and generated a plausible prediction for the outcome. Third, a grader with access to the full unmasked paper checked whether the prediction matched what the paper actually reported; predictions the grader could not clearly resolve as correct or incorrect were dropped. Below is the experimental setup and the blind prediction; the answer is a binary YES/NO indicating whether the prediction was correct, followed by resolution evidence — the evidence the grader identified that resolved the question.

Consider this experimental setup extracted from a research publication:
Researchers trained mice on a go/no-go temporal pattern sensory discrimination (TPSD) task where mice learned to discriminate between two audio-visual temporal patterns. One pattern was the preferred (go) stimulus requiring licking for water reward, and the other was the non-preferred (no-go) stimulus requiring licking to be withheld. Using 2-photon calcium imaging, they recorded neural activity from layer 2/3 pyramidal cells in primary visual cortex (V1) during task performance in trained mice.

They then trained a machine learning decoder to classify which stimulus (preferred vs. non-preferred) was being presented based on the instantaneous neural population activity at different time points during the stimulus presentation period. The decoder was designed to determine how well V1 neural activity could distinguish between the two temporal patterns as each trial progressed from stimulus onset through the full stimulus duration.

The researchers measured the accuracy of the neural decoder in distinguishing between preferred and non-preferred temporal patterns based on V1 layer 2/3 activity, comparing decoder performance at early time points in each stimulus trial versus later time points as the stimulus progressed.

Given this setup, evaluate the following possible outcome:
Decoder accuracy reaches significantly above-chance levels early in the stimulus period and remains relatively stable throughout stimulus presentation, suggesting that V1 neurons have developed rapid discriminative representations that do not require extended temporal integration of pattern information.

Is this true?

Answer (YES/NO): NO